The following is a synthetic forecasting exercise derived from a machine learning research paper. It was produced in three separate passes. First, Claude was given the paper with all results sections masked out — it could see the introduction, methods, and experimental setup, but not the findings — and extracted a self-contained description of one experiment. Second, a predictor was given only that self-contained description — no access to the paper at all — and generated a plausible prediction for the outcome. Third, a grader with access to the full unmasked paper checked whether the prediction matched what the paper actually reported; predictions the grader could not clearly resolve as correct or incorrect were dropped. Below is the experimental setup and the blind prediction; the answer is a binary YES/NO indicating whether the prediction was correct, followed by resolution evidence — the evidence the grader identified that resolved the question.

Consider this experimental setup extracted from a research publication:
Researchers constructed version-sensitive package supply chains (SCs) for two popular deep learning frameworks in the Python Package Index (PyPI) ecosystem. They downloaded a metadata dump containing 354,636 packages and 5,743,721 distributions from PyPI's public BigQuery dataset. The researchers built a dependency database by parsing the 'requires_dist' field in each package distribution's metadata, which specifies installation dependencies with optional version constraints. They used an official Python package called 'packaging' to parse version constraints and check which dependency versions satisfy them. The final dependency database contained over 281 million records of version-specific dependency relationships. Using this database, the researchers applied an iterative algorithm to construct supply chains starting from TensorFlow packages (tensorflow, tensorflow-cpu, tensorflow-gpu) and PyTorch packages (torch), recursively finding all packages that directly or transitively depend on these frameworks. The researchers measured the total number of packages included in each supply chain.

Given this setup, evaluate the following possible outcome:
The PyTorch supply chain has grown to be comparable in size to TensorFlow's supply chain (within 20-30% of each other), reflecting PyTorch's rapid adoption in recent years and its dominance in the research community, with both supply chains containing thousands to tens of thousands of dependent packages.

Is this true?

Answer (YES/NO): YES